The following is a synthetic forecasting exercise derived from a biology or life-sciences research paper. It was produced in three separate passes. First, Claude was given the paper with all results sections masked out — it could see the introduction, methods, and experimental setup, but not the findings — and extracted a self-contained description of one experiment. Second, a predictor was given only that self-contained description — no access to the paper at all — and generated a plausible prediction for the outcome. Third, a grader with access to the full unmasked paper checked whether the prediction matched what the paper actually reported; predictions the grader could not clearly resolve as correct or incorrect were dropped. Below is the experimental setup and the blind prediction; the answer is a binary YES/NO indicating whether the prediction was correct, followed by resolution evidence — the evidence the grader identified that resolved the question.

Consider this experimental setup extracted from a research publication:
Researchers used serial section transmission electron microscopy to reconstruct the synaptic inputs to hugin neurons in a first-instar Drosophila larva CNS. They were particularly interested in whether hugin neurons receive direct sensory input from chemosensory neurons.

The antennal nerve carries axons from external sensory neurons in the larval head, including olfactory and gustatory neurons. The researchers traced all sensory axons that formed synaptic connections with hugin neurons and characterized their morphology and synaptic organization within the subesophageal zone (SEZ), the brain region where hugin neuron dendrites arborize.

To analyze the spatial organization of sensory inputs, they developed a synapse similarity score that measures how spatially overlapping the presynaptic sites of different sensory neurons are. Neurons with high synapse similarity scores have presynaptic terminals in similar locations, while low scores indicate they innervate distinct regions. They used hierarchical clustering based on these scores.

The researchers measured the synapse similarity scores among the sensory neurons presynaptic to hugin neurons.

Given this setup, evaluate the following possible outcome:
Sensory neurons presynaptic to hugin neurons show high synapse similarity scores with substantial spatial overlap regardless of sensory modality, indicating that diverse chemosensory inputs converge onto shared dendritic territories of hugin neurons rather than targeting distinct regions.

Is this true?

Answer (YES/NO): NO